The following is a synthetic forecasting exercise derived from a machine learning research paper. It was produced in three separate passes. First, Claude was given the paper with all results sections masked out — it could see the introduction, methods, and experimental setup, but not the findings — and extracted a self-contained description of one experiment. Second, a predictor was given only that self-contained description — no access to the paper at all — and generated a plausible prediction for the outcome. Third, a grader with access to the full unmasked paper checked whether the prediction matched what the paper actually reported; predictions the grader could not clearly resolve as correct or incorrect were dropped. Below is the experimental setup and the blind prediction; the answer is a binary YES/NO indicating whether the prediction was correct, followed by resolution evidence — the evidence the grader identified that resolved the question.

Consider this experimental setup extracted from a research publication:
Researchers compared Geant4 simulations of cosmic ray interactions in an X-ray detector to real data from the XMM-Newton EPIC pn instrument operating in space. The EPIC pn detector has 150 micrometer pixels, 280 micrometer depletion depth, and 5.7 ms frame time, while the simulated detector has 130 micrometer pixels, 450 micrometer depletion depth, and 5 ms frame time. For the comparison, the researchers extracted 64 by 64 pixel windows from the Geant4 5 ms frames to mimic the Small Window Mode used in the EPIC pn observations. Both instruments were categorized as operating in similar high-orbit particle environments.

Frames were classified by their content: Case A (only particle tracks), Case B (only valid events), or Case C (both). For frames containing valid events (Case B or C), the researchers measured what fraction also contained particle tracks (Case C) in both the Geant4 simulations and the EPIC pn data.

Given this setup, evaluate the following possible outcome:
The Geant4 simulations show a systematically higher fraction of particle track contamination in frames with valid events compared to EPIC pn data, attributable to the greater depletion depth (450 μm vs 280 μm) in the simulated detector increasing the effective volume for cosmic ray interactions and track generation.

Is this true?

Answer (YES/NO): NO